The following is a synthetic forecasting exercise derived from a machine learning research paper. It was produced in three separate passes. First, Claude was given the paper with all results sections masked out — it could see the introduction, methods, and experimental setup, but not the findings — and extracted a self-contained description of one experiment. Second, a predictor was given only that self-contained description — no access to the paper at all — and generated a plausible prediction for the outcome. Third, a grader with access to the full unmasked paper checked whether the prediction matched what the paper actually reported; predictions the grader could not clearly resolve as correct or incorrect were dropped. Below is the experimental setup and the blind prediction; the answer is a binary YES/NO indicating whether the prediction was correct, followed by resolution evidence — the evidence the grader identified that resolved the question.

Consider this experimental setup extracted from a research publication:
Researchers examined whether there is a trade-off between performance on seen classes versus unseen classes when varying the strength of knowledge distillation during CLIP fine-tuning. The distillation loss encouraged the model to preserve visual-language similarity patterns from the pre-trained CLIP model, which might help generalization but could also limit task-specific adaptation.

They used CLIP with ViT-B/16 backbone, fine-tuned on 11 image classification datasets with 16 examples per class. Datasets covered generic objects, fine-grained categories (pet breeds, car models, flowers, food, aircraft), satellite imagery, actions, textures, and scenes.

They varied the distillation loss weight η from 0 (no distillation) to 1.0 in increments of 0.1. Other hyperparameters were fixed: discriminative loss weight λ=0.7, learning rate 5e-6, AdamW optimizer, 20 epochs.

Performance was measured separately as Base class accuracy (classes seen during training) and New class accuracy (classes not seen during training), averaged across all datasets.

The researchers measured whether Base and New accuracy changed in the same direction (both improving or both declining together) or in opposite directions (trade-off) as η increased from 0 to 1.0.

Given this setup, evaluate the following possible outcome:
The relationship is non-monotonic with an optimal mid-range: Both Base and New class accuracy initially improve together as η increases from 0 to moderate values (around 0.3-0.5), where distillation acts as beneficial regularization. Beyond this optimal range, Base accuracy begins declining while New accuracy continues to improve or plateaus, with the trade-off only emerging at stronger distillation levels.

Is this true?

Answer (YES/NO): NO